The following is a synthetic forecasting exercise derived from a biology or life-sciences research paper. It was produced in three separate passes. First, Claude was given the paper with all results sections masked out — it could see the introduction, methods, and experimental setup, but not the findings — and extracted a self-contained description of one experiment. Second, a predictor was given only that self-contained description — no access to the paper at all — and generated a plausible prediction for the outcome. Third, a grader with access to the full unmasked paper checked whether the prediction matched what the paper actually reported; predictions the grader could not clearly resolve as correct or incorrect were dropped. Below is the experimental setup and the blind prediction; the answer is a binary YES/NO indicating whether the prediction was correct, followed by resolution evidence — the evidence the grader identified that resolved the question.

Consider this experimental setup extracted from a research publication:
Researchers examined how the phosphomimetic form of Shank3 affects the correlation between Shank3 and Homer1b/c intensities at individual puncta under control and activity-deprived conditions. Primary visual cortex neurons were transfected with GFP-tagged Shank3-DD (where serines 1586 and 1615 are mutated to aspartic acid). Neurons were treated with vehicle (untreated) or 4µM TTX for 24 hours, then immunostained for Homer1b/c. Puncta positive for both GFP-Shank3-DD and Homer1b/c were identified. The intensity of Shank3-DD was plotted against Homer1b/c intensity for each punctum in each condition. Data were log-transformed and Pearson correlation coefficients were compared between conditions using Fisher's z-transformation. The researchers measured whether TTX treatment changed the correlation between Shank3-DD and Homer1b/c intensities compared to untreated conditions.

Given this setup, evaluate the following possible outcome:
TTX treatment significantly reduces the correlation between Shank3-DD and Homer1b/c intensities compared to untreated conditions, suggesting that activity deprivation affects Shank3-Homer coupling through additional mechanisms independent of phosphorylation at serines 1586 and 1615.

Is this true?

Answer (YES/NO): NO